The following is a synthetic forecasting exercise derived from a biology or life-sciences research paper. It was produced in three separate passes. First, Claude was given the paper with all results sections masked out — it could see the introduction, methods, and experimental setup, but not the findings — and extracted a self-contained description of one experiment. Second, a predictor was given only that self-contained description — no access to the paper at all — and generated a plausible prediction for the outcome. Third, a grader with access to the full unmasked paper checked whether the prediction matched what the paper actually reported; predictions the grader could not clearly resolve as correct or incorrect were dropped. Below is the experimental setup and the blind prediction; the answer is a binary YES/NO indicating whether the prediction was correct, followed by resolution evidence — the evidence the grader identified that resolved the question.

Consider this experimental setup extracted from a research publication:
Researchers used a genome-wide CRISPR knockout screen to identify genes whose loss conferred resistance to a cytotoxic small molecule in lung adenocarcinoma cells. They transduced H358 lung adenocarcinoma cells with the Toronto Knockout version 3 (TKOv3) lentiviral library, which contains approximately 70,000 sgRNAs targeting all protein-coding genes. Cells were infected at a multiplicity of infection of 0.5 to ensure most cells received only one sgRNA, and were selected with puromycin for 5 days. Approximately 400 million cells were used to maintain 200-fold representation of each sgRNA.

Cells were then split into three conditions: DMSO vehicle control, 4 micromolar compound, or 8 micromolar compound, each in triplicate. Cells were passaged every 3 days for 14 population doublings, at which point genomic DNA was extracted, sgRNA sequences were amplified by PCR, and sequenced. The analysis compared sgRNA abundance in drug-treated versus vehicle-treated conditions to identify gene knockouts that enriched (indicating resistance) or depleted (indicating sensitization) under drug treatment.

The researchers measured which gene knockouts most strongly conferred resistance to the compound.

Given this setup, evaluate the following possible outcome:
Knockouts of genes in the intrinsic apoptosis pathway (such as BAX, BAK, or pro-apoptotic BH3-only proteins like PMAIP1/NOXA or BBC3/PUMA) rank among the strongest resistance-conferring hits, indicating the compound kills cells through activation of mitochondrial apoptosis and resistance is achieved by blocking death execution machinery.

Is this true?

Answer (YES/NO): NO